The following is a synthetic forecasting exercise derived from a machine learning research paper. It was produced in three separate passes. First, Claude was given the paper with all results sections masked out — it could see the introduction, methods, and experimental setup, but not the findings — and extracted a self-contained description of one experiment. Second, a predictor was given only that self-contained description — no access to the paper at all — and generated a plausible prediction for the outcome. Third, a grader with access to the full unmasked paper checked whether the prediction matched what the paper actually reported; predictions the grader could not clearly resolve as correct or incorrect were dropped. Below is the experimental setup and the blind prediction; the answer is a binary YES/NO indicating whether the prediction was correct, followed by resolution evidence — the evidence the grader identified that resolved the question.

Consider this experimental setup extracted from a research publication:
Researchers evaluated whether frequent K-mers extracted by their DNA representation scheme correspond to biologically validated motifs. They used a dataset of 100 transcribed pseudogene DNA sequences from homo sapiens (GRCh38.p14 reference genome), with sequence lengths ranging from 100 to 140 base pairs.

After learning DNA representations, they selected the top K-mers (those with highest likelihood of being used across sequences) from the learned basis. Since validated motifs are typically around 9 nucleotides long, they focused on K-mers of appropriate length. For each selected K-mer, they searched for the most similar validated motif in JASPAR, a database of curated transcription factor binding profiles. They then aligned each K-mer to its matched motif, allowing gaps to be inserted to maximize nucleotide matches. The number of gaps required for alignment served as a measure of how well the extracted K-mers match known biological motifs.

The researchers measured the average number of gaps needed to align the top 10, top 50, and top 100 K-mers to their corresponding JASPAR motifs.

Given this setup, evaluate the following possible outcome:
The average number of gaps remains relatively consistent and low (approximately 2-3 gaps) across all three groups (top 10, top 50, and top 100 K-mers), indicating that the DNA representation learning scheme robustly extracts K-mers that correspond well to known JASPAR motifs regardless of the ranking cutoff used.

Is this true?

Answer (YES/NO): NO